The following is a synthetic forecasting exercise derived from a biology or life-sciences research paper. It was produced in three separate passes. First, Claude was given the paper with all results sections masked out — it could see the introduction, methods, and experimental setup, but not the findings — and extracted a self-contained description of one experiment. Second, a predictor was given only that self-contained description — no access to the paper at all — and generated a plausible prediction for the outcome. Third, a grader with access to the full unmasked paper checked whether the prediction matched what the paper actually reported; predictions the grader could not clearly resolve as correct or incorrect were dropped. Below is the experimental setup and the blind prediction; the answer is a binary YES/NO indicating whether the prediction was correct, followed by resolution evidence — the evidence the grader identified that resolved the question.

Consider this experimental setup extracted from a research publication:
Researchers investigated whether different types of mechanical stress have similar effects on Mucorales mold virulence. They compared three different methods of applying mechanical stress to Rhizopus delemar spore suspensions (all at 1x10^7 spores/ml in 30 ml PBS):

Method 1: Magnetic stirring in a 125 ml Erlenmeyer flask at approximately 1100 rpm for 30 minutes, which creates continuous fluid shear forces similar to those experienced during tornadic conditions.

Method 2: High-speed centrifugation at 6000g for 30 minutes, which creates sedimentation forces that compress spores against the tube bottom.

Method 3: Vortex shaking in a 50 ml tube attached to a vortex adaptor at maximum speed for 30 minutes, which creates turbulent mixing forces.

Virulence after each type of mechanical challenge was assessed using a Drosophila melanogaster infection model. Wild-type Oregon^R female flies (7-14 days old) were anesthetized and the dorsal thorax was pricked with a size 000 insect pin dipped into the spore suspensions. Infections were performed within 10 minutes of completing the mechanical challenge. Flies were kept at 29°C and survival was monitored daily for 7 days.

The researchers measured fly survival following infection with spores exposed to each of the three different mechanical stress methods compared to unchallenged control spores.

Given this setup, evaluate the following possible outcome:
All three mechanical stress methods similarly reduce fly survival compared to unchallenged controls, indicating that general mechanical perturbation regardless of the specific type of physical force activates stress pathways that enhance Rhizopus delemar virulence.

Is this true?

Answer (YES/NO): NO